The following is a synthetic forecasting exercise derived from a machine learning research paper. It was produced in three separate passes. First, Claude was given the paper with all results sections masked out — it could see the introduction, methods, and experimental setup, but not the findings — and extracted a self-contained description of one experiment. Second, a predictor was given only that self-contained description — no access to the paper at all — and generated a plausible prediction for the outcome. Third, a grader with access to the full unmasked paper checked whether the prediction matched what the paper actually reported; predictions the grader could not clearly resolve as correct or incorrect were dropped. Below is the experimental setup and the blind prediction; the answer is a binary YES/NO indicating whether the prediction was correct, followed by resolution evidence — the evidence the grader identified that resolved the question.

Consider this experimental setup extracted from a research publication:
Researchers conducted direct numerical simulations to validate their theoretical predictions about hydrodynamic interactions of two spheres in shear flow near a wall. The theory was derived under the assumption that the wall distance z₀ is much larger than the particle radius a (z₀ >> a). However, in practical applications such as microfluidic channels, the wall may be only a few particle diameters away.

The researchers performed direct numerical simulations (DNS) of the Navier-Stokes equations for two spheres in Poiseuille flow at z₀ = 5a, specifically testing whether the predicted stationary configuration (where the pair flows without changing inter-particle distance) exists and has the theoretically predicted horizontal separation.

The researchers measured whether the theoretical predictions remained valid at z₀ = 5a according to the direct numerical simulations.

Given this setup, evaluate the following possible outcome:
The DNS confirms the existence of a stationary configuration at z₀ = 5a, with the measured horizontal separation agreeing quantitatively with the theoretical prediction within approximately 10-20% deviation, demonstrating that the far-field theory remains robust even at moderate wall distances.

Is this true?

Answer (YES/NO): NO